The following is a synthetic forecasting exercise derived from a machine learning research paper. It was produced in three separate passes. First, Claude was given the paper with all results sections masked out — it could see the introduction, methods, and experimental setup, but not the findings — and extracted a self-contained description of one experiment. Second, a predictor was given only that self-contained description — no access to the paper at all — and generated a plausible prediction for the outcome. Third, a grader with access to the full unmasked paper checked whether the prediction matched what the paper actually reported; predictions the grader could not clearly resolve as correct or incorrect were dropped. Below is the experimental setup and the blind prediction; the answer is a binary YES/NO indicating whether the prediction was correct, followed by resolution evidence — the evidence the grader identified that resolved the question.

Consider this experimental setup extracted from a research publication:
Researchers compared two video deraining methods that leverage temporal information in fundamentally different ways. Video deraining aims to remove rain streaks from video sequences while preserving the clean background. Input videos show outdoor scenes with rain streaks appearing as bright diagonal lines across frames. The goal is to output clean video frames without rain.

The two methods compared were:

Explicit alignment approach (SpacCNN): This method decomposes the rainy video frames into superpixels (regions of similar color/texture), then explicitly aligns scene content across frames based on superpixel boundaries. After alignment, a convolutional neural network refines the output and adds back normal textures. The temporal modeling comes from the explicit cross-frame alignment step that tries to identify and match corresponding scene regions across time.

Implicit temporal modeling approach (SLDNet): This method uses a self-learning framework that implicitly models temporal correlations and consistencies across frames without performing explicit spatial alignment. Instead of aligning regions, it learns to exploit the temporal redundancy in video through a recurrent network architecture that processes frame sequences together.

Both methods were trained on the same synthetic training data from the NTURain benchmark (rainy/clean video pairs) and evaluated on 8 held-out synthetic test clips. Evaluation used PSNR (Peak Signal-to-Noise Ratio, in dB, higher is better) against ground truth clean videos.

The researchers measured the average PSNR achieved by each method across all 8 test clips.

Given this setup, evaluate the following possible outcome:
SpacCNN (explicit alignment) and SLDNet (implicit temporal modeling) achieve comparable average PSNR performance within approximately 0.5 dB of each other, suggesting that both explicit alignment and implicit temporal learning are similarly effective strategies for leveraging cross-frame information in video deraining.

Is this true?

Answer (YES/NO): NO